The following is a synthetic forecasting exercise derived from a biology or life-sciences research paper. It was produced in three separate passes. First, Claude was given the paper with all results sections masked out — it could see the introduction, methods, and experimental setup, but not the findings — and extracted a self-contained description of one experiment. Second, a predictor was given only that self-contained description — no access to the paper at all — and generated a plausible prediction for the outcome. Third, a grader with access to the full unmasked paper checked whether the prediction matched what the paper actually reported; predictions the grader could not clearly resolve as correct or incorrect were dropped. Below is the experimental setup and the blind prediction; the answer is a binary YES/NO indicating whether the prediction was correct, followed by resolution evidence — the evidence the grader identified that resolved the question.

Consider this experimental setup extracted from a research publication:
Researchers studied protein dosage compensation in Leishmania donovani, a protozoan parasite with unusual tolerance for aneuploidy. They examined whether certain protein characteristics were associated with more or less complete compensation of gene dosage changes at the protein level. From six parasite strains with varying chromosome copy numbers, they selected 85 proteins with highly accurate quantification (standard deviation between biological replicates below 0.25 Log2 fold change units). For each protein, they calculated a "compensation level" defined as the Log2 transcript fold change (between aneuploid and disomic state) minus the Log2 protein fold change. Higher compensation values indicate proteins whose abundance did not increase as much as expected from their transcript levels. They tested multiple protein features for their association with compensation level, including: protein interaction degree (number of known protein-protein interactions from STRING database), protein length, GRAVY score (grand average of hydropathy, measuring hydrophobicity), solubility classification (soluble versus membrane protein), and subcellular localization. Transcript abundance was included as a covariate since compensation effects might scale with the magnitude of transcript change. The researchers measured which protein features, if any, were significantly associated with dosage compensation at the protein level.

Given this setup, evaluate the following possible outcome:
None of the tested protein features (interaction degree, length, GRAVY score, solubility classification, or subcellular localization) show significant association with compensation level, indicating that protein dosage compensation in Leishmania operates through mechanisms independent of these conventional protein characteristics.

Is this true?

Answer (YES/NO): NO